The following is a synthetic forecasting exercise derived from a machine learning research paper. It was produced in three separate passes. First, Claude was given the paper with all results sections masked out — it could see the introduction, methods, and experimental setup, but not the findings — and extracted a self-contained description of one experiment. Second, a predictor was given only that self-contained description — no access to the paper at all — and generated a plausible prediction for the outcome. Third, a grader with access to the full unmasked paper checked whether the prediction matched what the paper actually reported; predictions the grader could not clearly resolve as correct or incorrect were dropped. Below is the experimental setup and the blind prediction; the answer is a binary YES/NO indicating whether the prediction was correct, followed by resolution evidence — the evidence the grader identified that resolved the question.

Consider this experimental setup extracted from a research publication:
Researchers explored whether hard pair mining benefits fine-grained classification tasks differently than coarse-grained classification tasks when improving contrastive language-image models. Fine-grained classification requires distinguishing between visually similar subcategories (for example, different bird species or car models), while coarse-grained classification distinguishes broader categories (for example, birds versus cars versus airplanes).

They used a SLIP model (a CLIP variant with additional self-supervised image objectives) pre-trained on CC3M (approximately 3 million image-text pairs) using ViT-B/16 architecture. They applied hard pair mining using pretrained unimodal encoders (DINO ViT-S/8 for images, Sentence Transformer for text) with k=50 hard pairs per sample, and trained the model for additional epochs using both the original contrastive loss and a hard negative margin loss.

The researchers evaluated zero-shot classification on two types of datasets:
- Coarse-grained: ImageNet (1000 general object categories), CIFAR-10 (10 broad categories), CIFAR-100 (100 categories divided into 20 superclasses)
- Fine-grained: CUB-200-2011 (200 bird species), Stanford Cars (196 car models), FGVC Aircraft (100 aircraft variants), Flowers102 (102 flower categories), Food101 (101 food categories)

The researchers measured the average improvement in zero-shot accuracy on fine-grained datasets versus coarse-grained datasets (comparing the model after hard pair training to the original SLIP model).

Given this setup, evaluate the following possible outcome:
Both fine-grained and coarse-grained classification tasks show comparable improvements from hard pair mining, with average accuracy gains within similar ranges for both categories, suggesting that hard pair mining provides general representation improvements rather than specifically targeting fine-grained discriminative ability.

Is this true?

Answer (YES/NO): NO